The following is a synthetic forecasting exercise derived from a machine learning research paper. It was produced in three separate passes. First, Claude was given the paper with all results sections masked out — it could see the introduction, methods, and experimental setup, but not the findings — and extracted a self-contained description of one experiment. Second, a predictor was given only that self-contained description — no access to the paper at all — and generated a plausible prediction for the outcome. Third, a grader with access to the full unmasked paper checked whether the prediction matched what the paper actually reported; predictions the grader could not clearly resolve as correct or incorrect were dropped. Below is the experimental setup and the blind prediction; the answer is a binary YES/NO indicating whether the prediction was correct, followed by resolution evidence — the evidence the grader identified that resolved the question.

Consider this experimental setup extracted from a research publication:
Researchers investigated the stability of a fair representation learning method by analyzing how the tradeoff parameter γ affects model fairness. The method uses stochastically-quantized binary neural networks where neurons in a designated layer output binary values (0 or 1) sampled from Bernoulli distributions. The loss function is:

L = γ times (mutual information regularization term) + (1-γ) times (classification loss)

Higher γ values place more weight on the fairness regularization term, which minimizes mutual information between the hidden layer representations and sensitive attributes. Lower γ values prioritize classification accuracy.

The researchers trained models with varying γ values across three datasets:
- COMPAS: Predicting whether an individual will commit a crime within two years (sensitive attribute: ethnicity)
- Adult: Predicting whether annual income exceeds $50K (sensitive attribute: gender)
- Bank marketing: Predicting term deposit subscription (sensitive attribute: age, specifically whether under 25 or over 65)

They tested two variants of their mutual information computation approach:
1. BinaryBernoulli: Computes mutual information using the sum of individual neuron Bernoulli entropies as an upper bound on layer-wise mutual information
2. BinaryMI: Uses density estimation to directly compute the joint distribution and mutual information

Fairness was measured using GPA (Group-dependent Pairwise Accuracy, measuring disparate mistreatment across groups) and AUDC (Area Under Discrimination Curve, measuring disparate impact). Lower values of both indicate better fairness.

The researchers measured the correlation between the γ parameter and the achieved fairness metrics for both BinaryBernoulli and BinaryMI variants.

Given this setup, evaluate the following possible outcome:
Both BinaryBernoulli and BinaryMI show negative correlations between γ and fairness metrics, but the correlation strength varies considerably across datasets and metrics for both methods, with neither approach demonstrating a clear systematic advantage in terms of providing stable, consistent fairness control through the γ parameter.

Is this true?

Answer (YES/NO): NO